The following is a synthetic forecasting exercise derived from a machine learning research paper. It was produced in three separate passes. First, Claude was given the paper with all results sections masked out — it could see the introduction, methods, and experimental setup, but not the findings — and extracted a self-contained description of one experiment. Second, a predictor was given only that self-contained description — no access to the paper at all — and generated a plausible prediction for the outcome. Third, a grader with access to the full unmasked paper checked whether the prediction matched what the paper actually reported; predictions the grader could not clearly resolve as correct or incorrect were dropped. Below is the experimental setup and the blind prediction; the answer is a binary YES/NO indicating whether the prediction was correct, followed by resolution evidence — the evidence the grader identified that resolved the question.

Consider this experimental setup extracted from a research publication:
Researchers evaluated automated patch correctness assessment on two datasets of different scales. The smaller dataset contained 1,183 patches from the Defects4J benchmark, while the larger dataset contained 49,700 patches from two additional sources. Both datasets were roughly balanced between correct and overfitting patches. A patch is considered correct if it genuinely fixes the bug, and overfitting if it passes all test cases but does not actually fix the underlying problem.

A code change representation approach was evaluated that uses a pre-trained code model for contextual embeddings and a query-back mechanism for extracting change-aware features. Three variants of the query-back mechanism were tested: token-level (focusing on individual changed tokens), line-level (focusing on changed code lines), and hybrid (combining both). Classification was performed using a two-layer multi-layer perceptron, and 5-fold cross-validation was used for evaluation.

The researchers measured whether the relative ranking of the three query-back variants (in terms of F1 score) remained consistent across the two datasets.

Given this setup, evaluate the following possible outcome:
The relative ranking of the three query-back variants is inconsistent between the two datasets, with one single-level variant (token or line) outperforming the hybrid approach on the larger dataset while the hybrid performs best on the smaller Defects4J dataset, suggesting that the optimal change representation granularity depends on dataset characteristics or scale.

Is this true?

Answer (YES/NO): YES